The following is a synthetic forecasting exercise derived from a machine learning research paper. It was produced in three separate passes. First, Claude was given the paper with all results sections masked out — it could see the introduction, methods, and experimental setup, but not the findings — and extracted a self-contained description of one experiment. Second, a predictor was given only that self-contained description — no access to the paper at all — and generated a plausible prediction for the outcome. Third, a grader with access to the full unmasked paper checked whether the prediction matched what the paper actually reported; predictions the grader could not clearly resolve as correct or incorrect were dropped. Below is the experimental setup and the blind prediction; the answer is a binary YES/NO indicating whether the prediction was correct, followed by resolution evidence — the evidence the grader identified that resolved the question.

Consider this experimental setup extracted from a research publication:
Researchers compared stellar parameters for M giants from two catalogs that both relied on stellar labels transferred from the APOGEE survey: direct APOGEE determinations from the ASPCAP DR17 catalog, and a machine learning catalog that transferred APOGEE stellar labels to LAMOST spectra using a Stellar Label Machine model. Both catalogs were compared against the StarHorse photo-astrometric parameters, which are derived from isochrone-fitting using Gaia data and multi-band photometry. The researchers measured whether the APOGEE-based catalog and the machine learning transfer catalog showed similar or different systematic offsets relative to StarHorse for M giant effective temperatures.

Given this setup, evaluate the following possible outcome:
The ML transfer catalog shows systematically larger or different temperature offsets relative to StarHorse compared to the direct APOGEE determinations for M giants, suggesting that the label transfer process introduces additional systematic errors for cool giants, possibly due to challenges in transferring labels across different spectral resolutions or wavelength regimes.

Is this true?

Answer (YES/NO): NO